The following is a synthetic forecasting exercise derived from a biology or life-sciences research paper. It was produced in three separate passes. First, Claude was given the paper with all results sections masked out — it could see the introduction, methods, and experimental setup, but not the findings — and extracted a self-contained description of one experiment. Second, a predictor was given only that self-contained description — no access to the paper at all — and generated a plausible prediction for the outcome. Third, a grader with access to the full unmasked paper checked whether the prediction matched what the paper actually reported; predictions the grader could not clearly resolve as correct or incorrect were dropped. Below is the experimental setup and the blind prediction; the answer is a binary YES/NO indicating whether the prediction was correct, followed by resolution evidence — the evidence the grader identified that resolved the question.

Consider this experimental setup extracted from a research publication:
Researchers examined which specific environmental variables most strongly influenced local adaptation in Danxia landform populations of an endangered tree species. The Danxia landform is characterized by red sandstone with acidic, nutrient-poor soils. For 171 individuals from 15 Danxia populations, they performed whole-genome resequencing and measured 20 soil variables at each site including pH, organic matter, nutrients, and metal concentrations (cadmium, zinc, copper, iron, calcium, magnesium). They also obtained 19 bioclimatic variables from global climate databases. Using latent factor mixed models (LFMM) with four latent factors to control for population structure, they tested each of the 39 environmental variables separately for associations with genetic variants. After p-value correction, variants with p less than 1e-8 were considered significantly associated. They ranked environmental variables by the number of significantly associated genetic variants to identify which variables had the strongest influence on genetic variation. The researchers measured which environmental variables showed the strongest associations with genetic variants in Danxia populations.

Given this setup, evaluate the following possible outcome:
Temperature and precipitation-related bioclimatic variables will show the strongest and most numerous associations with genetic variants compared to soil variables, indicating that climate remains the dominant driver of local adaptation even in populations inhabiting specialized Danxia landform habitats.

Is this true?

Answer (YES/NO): NO